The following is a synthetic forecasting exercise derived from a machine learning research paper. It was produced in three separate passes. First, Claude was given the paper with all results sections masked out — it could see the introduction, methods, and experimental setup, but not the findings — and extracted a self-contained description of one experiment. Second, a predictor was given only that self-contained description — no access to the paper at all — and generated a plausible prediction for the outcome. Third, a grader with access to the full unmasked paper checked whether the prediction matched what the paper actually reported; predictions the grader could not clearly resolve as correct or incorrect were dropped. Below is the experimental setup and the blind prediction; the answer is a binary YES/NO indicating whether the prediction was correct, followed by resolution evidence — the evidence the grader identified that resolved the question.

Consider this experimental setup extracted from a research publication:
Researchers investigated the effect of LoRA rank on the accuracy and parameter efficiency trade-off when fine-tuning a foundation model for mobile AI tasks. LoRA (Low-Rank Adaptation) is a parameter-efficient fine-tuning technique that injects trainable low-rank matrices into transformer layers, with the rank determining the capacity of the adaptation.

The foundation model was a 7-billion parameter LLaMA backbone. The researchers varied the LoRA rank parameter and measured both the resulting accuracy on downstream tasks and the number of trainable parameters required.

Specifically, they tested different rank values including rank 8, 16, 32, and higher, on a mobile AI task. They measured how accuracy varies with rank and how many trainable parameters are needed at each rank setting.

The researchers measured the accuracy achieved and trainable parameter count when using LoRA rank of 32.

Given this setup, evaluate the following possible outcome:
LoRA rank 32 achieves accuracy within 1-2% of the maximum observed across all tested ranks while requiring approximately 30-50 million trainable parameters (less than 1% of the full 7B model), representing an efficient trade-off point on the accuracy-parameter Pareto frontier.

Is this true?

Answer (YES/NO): NO